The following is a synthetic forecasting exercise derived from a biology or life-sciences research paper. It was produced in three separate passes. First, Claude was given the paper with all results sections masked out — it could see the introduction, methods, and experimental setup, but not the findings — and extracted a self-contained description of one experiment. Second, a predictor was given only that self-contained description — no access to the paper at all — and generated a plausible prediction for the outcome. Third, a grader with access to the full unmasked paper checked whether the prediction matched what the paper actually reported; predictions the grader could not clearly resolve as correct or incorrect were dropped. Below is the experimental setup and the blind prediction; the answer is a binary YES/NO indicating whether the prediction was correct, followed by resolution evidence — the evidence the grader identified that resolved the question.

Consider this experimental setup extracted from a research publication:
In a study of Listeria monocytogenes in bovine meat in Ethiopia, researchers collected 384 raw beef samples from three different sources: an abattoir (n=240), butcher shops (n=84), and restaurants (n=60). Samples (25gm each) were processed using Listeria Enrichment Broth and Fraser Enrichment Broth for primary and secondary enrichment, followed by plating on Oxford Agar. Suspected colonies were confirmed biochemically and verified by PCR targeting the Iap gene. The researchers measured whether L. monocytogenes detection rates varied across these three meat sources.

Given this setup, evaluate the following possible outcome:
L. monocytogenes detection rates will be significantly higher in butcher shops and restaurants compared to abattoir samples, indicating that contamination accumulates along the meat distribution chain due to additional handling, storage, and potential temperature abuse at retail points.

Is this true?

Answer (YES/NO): YES